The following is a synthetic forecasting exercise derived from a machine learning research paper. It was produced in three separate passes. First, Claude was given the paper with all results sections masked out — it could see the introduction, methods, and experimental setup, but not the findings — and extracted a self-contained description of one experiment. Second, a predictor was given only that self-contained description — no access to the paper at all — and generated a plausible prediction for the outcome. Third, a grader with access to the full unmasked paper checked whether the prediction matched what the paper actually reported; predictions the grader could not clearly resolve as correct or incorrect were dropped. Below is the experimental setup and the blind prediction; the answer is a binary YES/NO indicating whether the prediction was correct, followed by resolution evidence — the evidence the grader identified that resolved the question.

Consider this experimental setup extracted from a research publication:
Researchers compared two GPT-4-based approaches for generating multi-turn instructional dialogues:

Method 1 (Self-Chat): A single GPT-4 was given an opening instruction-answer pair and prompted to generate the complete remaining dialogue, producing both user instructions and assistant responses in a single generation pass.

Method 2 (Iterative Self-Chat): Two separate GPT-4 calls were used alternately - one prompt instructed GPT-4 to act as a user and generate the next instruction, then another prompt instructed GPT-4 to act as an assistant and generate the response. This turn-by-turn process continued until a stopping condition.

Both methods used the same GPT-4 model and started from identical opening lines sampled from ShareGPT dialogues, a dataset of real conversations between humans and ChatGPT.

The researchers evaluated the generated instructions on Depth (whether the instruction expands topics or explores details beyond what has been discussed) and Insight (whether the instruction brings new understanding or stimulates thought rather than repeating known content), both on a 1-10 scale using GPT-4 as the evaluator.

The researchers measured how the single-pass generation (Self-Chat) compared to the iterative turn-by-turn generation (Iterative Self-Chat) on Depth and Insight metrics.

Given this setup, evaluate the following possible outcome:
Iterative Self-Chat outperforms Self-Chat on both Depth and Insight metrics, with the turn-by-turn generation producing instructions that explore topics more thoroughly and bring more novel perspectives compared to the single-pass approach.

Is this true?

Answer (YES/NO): YES